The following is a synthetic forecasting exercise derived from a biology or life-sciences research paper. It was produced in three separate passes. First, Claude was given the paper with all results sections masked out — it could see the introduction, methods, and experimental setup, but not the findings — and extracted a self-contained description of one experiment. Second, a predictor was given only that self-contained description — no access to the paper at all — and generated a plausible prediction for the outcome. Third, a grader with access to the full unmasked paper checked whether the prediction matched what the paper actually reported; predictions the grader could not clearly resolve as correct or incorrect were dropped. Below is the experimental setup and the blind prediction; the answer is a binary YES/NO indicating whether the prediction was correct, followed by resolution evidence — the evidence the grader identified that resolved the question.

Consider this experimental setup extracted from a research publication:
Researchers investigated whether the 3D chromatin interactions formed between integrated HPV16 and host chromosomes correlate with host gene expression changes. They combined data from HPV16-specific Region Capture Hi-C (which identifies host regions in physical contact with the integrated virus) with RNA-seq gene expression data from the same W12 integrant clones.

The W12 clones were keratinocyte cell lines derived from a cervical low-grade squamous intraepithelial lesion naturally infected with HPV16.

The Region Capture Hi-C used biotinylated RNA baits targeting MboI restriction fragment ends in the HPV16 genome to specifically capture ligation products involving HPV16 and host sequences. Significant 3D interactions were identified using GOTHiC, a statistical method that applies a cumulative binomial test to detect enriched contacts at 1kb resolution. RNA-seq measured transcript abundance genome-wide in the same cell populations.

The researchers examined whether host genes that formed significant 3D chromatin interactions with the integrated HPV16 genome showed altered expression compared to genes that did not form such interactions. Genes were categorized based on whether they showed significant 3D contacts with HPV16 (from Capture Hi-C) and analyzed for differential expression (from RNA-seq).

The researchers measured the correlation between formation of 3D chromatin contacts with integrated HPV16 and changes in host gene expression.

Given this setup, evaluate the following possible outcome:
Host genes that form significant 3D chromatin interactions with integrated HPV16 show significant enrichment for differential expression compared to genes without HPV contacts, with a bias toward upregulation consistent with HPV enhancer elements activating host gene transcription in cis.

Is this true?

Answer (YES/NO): NO